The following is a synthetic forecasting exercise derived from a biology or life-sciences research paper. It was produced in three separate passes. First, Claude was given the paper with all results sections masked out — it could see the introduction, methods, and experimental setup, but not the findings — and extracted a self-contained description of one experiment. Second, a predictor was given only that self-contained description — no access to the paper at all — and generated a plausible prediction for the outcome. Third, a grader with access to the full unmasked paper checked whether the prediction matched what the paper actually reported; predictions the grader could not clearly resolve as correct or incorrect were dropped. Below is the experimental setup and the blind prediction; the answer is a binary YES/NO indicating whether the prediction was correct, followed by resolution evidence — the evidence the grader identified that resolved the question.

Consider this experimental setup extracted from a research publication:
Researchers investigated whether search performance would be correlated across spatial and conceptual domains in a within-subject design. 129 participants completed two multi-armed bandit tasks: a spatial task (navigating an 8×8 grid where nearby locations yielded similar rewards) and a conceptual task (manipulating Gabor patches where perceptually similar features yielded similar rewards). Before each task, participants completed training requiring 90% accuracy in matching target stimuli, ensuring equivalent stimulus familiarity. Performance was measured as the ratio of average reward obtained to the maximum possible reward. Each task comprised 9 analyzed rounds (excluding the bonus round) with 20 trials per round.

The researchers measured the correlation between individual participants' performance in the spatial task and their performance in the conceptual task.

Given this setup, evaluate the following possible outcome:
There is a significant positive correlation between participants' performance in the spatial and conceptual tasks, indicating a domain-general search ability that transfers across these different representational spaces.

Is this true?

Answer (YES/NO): YES